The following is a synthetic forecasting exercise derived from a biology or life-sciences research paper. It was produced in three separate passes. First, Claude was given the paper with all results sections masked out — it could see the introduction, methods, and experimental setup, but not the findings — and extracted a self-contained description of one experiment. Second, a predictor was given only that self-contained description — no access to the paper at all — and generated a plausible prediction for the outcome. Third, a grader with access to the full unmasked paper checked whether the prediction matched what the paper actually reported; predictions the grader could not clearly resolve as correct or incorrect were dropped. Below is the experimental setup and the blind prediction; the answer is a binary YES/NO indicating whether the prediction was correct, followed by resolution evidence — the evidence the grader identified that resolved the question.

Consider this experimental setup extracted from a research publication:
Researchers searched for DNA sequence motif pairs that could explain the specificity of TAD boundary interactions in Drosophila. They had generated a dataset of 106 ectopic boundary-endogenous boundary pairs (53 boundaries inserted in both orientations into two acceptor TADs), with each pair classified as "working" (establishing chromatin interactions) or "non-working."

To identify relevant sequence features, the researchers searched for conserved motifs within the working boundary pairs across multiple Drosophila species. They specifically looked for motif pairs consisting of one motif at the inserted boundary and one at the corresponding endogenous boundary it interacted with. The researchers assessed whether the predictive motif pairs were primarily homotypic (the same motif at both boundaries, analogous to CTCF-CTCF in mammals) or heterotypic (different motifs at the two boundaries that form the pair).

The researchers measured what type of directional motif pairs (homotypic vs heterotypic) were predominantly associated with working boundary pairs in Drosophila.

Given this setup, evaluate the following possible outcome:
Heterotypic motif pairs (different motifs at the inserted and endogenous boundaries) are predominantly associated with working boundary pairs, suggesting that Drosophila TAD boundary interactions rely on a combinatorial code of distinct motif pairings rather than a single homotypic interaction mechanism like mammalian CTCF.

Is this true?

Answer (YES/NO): YES